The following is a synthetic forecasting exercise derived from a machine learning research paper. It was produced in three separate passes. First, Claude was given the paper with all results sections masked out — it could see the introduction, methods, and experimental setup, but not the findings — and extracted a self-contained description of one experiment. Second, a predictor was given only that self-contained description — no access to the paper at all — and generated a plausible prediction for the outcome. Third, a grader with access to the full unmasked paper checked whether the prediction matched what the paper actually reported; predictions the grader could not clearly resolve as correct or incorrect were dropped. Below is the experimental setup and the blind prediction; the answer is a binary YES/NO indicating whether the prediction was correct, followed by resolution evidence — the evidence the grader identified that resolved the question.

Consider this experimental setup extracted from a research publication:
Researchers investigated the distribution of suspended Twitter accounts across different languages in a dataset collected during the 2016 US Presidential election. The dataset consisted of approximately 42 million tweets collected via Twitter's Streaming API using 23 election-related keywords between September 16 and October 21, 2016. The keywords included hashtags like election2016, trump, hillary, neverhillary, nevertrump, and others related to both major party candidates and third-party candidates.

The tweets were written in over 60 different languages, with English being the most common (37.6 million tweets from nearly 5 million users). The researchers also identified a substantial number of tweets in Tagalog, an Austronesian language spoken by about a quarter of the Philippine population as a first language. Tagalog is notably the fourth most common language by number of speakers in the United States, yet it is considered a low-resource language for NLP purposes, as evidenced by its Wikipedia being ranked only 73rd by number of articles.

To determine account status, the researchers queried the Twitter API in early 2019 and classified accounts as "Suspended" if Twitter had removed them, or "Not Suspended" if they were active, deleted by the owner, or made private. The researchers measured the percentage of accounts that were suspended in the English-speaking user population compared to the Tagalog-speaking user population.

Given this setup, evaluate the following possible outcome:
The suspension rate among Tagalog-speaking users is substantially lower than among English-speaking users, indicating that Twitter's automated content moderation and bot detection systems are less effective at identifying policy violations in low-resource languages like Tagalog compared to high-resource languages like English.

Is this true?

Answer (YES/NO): NO